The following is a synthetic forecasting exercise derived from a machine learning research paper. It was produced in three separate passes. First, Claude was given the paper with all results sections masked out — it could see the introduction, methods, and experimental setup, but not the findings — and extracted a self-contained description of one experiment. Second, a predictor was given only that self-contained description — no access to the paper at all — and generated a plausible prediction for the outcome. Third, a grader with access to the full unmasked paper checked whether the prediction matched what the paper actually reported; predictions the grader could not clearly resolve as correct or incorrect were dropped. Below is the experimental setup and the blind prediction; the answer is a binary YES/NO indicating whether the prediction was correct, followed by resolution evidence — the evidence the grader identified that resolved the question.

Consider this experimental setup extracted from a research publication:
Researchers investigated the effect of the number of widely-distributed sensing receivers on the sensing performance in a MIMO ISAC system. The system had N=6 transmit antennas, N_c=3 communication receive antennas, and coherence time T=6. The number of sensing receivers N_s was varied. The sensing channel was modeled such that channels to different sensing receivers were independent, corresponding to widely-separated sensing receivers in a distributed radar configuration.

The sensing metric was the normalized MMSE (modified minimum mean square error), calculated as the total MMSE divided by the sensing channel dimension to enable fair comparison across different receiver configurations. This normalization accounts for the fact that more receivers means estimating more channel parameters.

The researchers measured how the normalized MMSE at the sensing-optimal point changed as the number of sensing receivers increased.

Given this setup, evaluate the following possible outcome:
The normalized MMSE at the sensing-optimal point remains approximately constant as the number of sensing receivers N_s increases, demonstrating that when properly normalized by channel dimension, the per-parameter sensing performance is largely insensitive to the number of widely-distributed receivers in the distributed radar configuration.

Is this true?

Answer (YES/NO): NO